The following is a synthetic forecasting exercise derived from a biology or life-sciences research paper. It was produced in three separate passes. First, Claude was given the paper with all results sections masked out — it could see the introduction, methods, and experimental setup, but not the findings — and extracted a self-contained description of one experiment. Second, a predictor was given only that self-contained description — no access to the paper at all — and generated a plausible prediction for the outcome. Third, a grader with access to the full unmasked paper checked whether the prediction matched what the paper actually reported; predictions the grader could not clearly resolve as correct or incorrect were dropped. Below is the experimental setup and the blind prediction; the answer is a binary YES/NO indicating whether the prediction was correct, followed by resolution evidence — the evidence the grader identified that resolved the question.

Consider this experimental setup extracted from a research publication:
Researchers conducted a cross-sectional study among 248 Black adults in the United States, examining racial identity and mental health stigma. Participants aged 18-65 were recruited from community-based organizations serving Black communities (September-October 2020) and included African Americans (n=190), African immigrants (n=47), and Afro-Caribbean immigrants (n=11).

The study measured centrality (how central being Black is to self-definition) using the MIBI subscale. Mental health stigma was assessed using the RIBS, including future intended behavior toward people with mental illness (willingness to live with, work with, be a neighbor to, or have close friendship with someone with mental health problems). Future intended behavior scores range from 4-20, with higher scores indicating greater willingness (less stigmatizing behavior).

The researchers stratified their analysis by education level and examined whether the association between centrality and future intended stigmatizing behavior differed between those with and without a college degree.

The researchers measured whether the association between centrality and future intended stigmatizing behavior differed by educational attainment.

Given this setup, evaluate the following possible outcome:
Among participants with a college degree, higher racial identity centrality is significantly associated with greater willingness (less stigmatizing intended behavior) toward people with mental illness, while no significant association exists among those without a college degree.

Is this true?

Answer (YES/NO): NO